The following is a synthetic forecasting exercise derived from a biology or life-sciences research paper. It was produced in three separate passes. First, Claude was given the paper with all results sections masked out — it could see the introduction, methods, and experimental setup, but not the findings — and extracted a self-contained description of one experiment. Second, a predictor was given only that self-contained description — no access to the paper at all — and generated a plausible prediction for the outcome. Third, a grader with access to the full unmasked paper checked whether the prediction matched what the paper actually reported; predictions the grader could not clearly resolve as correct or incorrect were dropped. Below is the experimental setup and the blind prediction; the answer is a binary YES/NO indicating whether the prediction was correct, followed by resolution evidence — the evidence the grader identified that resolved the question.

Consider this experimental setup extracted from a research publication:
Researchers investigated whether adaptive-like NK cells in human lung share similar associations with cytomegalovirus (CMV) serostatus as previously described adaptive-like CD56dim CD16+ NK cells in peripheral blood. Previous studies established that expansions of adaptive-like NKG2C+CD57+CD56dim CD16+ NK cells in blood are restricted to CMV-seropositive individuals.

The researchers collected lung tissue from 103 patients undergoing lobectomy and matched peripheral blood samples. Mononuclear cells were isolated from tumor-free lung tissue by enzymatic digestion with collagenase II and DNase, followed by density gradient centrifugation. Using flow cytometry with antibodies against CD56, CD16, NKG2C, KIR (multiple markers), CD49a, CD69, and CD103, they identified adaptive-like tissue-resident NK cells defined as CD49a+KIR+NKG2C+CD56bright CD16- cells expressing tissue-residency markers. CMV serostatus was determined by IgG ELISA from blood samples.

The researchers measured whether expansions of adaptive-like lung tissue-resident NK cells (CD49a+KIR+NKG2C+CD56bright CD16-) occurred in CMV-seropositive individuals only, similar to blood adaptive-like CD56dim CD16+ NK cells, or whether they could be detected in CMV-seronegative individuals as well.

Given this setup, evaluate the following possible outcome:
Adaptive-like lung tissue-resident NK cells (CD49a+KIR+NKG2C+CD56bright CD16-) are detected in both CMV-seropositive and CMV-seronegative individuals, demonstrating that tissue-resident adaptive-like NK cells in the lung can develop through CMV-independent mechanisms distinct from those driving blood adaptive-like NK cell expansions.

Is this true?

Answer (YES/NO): YES